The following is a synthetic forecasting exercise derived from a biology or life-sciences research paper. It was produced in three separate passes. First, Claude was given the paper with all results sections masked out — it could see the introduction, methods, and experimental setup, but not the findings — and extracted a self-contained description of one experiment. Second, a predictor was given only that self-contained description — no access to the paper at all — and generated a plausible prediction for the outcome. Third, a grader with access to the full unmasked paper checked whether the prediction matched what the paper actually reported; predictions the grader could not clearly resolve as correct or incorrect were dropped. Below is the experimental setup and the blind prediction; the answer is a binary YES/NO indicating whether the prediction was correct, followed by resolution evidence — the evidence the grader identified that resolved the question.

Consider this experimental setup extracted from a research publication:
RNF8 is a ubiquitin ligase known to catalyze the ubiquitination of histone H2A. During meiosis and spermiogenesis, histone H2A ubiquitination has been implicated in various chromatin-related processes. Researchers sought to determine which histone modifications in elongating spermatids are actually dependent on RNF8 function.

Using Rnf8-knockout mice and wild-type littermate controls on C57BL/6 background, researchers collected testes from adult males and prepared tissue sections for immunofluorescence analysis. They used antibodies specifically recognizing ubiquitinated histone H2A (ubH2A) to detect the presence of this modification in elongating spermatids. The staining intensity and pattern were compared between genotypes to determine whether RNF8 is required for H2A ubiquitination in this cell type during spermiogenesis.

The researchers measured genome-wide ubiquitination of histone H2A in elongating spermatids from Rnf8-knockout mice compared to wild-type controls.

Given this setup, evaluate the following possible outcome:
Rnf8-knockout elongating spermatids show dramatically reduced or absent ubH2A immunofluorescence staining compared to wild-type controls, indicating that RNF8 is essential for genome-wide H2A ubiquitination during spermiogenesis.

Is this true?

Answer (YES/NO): YES